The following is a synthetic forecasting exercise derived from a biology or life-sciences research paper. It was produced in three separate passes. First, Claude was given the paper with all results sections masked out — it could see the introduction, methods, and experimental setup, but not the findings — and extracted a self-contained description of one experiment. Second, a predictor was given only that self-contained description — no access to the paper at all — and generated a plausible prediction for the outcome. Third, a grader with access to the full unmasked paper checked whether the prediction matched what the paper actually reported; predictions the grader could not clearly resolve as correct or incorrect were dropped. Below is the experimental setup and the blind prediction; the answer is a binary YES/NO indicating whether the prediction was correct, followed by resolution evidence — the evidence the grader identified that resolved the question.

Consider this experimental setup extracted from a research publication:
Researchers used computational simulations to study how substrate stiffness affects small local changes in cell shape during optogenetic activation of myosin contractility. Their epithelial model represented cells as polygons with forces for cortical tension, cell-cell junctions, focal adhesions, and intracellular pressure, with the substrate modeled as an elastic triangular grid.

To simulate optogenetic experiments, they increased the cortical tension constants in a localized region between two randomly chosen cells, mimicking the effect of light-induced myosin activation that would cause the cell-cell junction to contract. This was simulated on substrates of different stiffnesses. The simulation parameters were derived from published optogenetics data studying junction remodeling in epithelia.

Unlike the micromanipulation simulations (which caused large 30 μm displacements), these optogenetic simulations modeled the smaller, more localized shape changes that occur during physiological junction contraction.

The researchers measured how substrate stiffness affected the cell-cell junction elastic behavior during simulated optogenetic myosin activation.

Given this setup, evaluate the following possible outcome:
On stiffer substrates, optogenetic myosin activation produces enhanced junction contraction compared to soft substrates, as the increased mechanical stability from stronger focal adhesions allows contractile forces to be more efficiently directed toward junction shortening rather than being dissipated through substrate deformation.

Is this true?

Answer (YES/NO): NO